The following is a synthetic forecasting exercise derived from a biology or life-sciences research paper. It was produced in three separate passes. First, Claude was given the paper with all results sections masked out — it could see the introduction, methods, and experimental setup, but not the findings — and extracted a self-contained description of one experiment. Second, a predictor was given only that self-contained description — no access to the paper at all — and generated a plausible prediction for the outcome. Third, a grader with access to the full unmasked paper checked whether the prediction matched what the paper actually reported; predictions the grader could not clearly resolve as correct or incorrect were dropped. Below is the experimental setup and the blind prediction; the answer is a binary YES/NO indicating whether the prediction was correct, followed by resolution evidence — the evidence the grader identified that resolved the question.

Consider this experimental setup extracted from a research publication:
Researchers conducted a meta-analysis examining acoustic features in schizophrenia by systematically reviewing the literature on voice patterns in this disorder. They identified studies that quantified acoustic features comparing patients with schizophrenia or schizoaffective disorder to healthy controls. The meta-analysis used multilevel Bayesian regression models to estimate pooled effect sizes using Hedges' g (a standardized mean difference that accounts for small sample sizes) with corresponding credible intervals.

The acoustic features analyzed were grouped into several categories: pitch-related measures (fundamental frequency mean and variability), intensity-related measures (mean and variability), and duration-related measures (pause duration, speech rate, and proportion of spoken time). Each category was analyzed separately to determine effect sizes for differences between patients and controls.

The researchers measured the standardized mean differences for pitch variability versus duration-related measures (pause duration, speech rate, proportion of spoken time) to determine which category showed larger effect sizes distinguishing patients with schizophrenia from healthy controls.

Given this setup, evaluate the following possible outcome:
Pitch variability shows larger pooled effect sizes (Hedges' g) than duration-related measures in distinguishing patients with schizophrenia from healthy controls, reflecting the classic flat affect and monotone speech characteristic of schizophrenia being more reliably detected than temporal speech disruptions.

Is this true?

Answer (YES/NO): NO